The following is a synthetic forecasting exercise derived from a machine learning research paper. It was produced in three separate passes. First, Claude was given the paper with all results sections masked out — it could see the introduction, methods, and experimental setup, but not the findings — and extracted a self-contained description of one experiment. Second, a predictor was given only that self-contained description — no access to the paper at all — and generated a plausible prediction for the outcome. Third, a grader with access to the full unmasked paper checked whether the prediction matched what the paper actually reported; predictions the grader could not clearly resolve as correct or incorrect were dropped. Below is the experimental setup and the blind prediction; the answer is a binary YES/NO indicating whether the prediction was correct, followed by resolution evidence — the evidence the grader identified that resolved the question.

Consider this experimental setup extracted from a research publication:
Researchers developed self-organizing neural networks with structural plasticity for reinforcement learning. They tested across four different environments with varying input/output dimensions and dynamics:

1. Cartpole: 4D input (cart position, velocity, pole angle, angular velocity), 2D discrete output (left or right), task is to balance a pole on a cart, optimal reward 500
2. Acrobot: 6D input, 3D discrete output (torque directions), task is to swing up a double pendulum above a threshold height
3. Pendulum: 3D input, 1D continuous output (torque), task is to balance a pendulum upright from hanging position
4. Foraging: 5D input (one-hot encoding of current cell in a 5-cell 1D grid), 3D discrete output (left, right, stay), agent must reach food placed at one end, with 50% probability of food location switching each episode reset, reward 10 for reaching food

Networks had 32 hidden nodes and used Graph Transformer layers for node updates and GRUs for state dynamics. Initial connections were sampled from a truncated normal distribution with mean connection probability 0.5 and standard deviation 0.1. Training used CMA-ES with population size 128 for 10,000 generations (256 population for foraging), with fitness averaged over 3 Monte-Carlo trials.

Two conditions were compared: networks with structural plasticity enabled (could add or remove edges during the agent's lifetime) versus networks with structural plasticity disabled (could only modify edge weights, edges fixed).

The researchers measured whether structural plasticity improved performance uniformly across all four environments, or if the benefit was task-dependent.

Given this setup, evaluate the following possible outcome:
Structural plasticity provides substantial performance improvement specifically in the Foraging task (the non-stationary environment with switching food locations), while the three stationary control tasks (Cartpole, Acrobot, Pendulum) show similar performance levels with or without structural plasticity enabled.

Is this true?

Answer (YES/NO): NO